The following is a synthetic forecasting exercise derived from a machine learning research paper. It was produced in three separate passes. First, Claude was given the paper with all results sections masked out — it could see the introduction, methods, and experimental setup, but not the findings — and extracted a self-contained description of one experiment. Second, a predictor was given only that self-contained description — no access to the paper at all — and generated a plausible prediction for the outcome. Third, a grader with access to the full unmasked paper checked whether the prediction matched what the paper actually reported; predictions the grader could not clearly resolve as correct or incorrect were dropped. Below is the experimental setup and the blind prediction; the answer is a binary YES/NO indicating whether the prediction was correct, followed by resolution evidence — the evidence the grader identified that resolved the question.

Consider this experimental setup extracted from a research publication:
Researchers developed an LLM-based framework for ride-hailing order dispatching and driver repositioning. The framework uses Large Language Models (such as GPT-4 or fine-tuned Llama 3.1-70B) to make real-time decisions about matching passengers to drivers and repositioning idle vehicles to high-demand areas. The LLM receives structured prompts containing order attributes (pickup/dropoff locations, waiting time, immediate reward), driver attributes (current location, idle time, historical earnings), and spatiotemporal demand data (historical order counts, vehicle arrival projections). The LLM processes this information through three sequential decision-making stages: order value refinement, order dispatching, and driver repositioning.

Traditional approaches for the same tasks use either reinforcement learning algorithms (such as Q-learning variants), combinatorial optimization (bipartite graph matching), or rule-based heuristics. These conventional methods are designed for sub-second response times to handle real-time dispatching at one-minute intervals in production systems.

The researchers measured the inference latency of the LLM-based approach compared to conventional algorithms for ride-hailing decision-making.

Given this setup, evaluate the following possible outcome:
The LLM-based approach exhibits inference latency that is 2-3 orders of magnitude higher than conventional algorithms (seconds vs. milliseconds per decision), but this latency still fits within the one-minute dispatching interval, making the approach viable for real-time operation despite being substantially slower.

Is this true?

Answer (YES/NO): NO